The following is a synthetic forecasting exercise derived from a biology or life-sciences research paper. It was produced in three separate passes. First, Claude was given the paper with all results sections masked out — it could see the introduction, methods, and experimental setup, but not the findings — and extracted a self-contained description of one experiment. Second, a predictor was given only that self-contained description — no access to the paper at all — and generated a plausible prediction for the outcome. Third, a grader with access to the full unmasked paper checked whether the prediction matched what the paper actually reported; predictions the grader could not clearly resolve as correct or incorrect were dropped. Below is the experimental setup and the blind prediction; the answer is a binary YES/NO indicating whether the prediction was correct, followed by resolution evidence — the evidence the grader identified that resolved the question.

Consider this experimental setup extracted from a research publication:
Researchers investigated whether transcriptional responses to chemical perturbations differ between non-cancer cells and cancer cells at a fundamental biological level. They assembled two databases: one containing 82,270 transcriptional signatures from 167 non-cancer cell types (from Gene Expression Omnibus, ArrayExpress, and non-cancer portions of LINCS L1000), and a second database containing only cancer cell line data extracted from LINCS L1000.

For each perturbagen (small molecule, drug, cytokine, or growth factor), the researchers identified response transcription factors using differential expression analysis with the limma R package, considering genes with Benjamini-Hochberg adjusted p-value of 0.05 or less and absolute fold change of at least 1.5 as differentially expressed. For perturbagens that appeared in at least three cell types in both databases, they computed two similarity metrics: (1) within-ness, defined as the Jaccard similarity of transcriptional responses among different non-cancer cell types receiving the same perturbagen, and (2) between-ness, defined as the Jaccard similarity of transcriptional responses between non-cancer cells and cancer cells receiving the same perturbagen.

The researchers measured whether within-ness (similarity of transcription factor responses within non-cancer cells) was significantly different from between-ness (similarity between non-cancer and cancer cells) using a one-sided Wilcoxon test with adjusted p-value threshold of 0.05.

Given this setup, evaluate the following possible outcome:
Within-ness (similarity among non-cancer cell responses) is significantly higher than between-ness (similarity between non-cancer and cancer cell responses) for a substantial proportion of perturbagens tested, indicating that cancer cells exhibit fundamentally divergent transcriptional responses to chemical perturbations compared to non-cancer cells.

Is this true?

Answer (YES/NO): YES